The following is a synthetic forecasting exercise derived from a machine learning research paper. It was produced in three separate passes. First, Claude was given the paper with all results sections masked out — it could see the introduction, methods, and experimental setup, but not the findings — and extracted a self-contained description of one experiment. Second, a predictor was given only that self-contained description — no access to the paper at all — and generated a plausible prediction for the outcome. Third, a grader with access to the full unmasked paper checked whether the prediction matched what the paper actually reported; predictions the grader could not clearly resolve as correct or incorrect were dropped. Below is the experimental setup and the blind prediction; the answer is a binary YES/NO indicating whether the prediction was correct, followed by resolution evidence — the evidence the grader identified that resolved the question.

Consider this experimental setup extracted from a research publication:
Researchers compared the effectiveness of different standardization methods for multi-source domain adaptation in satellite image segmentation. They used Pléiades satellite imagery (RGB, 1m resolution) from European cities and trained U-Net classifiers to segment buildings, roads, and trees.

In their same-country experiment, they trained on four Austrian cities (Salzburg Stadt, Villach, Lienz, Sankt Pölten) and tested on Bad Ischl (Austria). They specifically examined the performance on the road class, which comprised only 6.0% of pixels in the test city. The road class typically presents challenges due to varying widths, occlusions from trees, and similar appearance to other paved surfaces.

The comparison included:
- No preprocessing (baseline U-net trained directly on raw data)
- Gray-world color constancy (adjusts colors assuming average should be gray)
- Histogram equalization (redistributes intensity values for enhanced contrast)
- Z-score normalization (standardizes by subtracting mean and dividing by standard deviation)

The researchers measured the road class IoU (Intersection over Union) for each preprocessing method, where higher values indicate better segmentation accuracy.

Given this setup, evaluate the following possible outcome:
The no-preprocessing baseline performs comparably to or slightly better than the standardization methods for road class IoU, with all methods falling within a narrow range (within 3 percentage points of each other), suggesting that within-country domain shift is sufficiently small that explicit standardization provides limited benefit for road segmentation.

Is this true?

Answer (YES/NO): NO